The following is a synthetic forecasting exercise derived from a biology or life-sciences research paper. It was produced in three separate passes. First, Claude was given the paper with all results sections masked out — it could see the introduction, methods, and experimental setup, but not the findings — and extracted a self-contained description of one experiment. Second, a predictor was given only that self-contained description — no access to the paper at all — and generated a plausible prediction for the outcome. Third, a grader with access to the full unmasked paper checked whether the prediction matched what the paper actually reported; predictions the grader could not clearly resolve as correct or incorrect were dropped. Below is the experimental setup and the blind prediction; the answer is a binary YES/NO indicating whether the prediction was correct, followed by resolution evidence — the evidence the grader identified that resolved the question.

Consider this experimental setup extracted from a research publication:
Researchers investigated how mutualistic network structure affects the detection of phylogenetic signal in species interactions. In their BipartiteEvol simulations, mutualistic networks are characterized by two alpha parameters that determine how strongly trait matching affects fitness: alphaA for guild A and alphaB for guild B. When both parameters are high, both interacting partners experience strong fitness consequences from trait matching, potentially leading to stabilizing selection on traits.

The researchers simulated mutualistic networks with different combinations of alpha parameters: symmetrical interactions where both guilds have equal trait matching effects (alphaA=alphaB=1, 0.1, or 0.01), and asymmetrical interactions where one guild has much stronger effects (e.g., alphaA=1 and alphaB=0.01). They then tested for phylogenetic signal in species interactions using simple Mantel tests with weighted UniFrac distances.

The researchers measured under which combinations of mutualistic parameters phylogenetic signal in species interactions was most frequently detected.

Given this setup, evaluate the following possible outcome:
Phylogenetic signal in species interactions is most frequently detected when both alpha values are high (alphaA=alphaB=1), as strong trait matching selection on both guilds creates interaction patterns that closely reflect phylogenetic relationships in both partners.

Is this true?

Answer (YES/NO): NO